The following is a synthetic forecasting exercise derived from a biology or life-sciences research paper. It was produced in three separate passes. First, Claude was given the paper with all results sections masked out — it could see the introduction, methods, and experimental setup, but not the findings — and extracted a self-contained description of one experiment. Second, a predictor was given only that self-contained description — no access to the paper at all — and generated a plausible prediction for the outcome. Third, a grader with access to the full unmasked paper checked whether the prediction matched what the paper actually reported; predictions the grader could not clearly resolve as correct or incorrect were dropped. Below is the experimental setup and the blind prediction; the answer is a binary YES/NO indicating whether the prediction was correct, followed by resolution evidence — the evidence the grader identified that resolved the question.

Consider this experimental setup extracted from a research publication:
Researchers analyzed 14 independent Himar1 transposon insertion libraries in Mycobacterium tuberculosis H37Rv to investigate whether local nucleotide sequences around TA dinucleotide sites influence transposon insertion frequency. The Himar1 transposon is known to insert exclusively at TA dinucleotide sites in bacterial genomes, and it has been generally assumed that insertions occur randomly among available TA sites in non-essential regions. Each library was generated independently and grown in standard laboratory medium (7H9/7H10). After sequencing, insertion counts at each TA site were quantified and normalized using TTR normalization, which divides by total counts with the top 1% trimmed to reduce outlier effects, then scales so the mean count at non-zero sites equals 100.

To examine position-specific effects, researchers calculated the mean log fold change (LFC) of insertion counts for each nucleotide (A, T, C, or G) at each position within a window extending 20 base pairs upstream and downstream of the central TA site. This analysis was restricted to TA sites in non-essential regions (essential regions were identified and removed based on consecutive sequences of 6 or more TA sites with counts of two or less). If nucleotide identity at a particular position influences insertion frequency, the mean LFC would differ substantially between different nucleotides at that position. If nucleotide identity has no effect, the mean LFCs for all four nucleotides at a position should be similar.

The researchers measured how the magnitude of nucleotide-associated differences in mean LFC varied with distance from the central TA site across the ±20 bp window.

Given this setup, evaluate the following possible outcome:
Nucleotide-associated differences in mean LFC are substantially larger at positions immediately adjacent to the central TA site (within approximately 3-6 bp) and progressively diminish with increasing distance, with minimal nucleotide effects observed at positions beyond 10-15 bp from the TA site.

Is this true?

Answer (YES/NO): NO